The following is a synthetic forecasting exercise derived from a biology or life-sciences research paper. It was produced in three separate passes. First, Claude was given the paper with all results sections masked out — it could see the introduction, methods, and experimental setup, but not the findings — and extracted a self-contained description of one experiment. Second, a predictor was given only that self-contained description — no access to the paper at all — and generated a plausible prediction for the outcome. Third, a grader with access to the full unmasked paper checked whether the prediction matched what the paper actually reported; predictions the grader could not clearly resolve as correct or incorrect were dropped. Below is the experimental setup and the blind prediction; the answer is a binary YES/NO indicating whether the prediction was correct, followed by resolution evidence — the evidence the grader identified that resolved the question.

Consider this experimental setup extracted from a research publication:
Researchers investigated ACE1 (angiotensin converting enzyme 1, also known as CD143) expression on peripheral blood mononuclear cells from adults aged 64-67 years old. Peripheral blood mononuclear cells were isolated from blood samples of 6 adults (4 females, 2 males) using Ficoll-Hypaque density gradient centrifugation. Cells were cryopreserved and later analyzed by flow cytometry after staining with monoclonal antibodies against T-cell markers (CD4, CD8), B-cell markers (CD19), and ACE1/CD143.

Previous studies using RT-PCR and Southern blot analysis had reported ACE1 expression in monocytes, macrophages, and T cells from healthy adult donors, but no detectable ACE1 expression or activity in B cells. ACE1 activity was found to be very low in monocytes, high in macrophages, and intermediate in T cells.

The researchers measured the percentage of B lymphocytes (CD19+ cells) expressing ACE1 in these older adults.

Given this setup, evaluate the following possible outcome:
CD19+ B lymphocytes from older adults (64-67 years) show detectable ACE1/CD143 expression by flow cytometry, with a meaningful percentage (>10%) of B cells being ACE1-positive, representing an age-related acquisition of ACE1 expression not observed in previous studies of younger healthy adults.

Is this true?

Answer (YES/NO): YES